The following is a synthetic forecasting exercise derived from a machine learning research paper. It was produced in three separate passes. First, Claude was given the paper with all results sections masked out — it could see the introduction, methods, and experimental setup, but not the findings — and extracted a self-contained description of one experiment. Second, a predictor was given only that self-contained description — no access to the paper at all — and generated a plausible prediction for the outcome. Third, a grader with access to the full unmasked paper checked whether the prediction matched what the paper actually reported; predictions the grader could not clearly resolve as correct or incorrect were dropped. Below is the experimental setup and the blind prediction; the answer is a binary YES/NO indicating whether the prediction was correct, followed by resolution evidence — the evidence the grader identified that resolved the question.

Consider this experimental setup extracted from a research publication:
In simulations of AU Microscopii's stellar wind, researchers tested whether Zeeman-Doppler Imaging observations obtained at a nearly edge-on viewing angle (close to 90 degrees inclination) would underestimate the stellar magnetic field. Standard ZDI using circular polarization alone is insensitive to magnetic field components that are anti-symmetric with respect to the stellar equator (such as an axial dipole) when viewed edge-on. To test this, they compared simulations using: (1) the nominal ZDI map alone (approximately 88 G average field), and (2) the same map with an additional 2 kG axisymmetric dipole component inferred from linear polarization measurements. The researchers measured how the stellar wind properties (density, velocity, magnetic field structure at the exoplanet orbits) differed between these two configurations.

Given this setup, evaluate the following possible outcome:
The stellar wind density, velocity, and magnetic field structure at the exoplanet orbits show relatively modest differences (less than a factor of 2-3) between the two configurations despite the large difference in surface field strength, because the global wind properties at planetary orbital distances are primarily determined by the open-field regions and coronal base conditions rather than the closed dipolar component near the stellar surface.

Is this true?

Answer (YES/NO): NO